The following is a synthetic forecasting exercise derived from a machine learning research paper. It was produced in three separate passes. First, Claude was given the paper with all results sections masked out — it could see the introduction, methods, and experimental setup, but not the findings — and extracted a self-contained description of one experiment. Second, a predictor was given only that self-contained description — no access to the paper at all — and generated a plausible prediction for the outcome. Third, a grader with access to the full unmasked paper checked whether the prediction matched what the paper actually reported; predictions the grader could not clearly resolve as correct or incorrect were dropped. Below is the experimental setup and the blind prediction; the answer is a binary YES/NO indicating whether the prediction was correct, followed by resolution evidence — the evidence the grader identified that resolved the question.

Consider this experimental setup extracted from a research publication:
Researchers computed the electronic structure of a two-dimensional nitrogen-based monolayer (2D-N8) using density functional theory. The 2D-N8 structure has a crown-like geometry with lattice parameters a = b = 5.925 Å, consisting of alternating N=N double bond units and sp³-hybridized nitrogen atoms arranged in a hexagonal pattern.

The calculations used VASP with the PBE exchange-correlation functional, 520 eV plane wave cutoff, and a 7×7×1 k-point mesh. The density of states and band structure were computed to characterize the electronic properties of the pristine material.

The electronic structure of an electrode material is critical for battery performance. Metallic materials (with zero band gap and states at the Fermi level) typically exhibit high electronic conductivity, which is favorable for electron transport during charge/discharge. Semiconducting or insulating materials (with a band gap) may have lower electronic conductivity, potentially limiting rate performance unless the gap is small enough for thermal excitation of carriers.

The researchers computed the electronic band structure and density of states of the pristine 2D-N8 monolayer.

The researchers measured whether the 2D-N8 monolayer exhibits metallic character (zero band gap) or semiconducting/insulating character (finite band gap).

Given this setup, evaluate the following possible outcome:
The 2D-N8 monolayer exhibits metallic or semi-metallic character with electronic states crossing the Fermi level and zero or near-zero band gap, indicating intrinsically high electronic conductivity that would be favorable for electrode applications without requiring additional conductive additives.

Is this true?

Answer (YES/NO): NO